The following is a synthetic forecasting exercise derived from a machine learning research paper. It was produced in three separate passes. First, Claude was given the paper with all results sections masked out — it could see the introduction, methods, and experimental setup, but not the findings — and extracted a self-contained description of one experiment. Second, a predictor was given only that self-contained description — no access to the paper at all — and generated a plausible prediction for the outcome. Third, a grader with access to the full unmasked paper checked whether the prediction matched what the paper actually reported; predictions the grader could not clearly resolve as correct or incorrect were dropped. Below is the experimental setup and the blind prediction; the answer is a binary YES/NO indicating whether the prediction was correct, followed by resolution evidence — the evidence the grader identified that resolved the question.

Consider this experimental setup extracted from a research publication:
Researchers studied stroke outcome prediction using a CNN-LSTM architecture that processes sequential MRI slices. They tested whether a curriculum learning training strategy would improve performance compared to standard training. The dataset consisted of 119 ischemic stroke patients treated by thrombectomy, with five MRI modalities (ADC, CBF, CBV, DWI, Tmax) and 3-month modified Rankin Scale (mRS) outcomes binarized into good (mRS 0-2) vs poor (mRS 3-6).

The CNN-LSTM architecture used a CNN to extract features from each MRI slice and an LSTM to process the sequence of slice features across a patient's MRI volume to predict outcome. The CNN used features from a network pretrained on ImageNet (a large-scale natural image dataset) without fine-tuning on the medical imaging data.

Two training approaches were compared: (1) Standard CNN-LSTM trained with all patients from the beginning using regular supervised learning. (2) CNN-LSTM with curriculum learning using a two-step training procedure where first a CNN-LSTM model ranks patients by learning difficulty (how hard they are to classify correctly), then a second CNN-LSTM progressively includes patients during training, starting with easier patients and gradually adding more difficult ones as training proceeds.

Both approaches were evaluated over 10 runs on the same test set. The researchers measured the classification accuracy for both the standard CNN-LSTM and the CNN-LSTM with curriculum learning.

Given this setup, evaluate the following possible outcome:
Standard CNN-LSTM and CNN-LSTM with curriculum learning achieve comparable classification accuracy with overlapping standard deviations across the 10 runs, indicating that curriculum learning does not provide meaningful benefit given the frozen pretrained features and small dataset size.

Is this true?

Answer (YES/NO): NO